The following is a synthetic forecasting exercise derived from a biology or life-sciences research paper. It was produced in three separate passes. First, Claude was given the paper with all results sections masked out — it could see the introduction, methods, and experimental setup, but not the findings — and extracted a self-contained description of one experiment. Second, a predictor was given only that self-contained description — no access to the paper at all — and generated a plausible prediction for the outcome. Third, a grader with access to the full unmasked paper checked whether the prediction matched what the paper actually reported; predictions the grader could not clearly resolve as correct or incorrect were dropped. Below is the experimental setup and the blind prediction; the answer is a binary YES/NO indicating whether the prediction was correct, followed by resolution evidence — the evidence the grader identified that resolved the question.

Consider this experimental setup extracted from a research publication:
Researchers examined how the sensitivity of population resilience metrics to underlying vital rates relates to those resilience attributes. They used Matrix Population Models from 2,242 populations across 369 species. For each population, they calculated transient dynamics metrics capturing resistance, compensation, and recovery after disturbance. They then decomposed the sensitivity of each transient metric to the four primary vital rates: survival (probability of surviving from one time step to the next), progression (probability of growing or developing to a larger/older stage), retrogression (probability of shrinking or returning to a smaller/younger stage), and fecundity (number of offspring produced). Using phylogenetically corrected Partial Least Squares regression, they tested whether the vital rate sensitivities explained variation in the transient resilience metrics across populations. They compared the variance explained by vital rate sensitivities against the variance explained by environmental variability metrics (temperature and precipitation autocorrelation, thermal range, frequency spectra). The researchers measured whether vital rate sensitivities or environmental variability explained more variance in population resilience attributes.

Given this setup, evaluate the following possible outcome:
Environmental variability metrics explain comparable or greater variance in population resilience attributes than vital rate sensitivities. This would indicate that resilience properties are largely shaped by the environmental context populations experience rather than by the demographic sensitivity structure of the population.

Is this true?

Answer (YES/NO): NO